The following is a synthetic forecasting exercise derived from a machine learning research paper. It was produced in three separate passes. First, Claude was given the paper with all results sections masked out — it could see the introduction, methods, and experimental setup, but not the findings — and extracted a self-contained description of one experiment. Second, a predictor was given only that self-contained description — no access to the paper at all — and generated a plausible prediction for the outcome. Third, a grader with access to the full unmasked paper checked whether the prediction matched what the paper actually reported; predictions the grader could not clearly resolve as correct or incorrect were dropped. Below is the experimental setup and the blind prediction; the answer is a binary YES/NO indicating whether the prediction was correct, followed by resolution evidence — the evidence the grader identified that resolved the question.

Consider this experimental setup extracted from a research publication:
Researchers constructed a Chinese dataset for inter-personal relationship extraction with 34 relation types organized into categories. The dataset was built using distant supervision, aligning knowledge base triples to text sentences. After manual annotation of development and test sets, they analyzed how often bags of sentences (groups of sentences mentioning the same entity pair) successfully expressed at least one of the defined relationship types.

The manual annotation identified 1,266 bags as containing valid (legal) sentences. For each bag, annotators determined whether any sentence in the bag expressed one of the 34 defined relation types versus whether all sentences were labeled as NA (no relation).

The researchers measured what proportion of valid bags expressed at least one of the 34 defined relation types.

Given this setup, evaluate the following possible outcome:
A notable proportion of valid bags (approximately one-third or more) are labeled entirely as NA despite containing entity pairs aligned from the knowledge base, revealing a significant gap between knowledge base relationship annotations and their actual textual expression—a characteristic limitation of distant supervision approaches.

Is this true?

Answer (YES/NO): NO